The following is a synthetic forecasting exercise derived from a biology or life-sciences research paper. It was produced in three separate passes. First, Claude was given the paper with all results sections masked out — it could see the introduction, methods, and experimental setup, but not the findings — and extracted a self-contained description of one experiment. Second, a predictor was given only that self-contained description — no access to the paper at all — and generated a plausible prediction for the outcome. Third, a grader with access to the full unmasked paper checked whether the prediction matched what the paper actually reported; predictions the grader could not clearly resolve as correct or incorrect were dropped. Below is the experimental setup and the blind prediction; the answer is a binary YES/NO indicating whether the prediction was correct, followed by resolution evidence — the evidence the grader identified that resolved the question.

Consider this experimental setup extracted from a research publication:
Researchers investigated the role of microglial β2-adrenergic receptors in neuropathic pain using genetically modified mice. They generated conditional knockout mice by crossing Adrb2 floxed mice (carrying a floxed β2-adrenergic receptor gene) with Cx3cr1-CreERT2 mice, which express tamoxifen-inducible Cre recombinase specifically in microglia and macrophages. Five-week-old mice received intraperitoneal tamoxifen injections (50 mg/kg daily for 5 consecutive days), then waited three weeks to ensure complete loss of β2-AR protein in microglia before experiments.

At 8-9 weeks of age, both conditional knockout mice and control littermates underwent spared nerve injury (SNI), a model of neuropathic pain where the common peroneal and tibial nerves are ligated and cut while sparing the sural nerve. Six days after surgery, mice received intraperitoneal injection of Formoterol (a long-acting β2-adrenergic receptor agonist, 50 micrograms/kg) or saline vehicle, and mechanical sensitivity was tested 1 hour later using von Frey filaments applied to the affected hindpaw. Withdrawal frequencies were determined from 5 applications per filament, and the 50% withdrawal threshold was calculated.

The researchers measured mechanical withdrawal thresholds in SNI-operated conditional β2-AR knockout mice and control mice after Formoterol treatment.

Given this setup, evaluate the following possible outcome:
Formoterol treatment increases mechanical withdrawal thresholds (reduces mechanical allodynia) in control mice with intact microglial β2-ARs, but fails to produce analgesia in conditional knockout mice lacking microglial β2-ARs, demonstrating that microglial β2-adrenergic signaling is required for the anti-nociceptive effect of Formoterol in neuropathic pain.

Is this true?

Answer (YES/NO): YES